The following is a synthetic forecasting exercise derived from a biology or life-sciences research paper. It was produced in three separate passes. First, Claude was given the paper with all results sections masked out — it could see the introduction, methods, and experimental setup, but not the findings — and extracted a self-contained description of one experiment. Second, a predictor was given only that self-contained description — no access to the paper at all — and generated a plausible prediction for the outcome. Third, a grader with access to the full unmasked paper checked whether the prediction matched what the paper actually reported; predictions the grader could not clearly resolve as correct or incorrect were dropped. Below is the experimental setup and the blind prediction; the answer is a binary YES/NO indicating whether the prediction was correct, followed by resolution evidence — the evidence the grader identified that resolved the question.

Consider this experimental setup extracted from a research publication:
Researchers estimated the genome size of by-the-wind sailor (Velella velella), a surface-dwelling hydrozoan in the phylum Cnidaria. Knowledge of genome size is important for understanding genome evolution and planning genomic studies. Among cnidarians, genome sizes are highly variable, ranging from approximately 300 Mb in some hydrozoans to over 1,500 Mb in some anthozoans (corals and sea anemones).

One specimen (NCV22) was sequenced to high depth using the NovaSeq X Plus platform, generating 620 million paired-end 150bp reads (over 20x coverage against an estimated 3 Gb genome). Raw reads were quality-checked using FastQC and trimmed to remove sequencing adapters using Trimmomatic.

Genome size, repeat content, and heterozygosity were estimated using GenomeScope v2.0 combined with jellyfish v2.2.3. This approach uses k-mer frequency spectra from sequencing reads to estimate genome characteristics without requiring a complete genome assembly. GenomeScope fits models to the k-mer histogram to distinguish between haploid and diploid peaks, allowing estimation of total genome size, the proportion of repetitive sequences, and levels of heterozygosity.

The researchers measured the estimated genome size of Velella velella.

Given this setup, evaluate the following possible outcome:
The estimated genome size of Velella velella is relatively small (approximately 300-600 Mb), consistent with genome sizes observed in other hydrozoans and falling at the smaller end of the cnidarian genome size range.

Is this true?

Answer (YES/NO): NO